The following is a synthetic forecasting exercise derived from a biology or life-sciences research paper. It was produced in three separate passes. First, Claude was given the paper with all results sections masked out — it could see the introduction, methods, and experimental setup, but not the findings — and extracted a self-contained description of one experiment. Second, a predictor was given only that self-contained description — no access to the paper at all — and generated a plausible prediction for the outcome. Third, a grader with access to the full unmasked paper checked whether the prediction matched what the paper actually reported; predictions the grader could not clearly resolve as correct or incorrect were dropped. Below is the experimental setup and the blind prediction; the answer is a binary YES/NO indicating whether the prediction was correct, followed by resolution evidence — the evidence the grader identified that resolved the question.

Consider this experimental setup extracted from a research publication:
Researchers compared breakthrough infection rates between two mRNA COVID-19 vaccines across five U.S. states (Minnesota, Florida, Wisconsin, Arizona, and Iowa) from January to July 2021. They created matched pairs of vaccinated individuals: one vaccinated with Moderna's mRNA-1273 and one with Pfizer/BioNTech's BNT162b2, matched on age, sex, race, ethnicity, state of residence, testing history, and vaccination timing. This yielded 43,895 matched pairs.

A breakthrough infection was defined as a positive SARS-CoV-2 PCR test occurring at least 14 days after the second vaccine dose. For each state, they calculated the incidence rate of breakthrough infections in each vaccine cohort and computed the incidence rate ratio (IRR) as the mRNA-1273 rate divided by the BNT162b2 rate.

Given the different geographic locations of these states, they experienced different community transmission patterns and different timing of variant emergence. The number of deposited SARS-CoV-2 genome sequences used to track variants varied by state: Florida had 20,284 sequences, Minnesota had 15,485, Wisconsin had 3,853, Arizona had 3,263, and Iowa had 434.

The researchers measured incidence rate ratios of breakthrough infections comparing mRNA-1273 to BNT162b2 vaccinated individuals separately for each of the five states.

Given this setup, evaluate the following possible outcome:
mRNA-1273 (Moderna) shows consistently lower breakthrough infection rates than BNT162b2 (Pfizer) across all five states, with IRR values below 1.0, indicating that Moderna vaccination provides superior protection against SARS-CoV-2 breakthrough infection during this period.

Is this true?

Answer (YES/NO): YES